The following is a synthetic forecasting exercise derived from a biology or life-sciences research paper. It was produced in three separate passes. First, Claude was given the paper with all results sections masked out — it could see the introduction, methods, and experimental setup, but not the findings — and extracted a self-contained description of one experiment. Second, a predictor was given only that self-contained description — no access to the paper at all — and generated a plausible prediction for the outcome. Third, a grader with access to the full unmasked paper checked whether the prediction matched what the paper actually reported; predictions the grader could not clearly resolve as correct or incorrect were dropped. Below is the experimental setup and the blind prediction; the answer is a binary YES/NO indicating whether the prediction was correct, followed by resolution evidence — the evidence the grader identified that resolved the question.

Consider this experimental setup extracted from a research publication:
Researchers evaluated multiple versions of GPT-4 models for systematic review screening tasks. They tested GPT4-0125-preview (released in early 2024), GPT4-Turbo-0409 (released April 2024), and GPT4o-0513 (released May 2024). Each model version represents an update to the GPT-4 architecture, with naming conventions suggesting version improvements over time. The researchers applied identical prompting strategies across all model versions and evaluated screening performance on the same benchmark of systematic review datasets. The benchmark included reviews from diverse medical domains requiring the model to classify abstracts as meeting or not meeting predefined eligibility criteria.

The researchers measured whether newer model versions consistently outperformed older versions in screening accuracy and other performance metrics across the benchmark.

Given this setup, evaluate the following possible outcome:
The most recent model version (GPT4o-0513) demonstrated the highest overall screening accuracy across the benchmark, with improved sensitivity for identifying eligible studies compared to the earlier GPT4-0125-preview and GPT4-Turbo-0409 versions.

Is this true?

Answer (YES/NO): NO